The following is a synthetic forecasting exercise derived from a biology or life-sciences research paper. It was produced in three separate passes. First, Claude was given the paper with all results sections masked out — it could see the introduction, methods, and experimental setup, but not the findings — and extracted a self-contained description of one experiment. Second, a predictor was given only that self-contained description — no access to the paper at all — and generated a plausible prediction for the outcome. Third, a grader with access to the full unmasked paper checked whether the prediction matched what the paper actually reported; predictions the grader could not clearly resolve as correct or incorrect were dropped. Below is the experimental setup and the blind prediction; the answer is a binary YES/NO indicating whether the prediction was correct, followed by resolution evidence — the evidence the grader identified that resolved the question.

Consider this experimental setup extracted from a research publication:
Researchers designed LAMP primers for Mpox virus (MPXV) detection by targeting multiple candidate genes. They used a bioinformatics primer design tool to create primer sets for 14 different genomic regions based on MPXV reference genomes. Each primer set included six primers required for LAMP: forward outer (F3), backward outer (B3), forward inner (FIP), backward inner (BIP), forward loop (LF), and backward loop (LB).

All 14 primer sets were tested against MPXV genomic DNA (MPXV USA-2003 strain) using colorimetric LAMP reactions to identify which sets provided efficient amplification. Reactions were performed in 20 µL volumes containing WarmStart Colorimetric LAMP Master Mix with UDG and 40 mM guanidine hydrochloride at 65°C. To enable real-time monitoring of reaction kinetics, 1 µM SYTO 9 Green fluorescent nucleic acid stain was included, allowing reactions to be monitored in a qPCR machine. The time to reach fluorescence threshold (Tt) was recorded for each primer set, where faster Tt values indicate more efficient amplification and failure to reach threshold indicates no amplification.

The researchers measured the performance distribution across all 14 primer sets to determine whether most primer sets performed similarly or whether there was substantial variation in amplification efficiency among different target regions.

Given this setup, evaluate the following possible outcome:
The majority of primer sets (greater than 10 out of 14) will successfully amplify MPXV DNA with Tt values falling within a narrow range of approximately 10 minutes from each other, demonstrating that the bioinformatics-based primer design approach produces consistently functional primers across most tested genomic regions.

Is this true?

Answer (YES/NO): NO